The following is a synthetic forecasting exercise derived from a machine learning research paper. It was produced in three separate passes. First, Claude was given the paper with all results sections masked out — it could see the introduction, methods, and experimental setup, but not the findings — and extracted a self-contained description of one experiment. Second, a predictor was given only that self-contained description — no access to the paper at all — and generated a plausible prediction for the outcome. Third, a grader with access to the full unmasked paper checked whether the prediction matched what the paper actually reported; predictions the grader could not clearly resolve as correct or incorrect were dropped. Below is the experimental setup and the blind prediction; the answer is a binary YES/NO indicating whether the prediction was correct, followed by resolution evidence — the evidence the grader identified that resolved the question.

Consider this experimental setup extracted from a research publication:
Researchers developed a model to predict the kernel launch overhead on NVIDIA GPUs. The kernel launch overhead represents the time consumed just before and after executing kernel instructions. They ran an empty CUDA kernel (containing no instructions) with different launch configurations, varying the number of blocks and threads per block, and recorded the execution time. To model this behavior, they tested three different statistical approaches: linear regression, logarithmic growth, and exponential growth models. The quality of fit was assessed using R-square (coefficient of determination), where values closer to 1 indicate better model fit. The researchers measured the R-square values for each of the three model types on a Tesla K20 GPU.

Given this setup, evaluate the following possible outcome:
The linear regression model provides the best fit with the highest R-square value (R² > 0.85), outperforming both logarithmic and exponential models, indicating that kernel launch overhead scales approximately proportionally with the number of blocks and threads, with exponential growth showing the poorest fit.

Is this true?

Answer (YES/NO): NO